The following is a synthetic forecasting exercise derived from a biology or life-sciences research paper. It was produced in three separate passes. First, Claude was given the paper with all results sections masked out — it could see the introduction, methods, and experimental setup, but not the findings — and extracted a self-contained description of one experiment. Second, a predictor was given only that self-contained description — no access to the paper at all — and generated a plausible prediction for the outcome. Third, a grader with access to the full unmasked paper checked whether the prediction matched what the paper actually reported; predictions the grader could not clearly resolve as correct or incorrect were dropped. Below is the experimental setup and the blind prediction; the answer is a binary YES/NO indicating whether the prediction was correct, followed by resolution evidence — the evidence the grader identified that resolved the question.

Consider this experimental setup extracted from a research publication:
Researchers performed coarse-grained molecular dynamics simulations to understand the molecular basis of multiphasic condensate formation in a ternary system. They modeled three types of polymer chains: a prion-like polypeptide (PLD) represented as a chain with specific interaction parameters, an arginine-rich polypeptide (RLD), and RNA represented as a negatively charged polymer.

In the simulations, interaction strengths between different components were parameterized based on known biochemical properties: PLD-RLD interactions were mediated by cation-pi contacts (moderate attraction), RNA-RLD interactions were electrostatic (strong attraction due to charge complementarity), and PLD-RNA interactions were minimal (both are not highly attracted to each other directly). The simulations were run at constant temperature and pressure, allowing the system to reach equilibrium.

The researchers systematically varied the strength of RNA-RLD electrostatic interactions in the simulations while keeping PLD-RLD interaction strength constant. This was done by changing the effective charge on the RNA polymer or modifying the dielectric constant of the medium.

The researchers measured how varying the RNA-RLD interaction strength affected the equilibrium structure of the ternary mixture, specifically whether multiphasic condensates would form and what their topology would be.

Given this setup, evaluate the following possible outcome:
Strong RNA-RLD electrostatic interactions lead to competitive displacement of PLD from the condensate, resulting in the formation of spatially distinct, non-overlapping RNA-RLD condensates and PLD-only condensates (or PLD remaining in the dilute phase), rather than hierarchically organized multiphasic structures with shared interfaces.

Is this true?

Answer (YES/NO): YES